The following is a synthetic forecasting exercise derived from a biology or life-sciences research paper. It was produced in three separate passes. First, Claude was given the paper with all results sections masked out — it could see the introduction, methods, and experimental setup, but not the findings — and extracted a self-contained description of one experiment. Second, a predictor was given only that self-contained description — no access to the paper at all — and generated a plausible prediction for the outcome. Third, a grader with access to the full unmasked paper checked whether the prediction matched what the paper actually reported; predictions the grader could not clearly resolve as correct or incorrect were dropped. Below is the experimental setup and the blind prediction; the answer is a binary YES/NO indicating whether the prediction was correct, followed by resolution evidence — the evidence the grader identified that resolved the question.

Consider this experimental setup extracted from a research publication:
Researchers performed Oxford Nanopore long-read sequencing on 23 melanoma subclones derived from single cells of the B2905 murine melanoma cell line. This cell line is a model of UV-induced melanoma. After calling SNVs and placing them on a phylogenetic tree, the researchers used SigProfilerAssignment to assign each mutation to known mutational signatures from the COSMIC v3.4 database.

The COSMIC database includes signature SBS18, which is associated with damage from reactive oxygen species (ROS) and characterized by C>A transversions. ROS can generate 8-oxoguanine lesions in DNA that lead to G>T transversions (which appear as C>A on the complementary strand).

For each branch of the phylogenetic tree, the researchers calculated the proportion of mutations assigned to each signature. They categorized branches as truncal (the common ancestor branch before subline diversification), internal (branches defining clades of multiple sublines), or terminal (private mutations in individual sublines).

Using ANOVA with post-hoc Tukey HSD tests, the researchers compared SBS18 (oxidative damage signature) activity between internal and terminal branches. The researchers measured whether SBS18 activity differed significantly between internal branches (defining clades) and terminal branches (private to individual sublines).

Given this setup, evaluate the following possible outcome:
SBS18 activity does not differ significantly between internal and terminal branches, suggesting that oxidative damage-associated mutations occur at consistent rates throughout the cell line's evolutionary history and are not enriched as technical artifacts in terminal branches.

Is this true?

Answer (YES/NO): NO